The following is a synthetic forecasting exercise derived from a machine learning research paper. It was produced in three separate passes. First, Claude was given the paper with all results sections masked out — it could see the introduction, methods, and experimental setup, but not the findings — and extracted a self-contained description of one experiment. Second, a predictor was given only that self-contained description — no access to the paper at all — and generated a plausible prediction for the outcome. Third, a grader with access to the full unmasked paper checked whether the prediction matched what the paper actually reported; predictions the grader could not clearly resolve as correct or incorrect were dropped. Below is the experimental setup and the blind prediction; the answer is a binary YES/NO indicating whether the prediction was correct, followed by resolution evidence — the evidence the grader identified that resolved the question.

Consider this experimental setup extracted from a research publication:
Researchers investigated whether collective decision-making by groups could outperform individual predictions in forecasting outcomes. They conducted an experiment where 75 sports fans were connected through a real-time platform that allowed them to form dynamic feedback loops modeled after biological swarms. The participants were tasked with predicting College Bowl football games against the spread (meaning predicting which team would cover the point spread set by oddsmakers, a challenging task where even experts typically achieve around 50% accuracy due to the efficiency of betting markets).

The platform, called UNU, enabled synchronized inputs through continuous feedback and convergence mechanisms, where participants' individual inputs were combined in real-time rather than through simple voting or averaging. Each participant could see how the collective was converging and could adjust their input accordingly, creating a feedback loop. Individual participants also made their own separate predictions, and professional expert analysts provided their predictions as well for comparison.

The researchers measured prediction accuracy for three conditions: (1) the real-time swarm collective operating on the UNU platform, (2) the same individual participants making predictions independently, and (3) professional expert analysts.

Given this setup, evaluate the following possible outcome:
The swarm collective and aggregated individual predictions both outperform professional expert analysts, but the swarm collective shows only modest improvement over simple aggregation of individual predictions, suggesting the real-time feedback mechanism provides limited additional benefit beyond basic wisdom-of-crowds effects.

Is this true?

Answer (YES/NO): NO